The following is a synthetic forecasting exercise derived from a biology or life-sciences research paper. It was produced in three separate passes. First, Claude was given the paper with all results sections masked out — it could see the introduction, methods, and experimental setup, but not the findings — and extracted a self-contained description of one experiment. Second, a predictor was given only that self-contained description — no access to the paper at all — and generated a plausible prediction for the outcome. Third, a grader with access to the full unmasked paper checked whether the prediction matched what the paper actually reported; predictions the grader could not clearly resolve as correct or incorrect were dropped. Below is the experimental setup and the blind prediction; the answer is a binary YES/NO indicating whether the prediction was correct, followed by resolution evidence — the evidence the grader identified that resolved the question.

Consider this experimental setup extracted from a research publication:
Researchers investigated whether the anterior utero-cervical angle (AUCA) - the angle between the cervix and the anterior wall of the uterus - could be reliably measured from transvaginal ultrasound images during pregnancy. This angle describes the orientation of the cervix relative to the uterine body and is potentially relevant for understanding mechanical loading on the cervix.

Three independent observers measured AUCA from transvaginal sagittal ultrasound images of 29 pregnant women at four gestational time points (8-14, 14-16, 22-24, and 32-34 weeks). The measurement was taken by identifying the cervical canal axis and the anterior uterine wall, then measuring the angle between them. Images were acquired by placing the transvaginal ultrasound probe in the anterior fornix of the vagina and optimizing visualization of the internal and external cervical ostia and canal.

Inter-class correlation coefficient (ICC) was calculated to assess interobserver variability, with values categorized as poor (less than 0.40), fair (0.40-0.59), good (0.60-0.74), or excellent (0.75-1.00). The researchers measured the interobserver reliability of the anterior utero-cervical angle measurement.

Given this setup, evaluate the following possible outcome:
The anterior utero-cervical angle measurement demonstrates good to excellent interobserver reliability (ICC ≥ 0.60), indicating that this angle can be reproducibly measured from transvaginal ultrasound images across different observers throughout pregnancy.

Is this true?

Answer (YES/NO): YES